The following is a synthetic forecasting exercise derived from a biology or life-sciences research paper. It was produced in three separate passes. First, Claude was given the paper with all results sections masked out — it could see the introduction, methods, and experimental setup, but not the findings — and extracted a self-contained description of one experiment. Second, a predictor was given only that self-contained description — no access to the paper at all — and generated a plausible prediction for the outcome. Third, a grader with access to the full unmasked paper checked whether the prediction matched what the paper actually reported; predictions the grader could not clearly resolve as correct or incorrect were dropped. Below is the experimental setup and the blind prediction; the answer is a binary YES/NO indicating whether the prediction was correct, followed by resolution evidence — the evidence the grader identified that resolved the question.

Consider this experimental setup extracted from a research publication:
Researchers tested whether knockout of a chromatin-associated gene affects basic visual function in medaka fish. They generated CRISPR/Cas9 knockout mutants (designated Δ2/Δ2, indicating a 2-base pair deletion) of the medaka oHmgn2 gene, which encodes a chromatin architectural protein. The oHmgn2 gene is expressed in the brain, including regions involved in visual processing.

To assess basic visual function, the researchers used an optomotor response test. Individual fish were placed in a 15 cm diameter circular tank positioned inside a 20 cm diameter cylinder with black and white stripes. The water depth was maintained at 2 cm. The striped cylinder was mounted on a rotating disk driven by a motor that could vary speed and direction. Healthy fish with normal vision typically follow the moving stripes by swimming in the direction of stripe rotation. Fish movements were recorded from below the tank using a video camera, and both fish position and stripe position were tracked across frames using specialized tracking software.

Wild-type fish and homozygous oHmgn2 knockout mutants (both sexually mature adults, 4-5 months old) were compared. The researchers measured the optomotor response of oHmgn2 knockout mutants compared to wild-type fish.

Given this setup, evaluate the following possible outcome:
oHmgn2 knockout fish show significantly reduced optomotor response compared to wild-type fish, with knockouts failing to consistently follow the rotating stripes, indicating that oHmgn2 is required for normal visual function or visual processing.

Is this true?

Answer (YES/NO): NO